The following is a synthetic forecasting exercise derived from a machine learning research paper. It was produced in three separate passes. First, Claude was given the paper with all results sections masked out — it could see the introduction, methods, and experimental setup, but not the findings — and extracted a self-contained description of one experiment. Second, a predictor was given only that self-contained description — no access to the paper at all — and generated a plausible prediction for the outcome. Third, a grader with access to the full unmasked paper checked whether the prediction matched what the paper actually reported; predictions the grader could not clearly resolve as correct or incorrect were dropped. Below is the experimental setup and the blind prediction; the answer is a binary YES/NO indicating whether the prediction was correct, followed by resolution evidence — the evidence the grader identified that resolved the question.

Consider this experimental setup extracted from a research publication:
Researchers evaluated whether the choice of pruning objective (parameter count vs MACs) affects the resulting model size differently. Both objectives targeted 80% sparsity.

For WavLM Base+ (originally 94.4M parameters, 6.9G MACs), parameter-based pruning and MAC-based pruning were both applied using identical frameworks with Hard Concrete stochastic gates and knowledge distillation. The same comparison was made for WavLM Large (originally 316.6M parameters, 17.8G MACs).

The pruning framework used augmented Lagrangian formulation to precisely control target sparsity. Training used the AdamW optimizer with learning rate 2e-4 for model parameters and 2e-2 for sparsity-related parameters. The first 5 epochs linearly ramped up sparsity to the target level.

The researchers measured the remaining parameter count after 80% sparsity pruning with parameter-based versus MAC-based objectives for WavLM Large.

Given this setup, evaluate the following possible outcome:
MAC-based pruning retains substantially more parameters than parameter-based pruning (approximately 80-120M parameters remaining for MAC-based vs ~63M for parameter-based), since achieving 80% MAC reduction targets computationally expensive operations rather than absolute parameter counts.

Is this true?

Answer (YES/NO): NO